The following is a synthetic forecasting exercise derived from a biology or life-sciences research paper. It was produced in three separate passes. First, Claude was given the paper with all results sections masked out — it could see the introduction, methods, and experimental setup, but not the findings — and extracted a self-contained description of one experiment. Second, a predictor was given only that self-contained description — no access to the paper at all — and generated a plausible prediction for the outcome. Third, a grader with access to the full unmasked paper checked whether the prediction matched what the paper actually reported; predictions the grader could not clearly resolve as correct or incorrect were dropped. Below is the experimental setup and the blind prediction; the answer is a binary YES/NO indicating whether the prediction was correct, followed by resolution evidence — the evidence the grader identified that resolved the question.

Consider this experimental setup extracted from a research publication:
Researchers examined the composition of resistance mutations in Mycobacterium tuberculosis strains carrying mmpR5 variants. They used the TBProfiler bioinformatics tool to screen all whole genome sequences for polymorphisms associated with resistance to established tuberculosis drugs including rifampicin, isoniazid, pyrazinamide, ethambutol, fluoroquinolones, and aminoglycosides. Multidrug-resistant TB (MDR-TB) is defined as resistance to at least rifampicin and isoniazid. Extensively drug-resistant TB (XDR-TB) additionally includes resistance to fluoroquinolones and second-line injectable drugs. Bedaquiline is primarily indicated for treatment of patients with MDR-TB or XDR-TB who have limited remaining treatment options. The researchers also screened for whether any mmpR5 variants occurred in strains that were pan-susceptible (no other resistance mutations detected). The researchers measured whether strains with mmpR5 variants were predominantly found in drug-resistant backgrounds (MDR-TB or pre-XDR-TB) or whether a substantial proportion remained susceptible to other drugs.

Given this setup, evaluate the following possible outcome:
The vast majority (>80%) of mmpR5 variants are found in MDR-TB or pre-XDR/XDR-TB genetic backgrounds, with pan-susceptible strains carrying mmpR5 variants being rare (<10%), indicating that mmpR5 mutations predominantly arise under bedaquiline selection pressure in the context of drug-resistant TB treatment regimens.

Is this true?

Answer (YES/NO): NO